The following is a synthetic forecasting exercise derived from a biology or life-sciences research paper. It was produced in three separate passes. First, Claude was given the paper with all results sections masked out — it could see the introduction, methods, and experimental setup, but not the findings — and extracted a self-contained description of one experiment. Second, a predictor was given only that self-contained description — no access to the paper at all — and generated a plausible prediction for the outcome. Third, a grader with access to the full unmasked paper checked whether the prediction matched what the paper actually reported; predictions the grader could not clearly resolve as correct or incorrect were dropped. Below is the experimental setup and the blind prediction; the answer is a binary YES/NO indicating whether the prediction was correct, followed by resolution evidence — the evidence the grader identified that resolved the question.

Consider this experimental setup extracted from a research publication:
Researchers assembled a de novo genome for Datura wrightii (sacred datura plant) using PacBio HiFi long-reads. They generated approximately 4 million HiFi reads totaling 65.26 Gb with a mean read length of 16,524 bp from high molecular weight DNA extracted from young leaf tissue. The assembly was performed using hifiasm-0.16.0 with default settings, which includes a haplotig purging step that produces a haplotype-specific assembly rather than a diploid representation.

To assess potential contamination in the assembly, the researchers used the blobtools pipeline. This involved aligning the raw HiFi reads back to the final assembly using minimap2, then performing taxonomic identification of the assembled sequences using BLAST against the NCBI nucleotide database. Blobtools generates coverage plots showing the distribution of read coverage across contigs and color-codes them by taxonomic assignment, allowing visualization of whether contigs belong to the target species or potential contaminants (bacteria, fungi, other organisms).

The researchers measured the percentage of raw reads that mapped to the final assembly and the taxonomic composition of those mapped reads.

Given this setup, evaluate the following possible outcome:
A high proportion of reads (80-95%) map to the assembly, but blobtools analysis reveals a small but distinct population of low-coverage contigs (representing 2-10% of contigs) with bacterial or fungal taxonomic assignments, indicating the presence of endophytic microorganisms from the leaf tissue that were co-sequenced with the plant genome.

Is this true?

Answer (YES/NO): NO